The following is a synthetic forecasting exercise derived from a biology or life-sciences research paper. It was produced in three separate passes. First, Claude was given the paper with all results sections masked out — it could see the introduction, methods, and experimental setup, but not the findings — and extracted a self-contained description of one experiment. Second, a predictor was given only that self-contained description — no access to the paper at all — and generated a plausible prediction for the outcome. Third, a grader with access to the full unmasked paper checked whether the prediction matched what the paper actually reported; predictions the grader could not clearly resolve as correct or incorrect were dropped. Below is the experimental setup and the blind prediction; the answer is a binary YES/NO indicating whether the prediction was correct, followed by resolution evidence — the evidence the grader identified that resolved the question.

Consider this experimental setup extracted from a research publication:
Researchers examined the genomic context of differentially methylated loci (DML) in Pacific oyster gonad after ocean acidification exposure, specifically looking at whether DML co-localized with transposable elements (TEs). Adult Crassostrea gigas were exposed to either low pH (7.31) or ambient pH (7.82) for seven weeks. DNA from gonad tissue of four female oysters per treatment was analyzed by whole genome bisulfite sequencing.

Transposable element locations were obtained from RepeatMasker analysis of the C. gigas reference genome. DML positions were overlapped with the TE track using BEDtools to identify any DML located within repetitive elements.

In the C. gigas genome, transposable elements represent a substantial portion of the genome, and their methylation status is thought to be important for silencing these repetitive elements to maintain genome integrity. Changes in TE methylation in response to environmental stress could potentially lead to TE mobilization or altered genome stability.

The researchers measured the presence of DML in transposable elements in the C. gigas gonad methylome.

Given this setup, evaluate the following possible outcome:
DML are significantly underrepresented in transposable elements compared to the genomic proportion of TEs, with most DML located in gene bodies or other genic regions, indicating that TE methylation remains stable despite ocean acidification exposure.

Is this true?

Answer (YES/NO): NO